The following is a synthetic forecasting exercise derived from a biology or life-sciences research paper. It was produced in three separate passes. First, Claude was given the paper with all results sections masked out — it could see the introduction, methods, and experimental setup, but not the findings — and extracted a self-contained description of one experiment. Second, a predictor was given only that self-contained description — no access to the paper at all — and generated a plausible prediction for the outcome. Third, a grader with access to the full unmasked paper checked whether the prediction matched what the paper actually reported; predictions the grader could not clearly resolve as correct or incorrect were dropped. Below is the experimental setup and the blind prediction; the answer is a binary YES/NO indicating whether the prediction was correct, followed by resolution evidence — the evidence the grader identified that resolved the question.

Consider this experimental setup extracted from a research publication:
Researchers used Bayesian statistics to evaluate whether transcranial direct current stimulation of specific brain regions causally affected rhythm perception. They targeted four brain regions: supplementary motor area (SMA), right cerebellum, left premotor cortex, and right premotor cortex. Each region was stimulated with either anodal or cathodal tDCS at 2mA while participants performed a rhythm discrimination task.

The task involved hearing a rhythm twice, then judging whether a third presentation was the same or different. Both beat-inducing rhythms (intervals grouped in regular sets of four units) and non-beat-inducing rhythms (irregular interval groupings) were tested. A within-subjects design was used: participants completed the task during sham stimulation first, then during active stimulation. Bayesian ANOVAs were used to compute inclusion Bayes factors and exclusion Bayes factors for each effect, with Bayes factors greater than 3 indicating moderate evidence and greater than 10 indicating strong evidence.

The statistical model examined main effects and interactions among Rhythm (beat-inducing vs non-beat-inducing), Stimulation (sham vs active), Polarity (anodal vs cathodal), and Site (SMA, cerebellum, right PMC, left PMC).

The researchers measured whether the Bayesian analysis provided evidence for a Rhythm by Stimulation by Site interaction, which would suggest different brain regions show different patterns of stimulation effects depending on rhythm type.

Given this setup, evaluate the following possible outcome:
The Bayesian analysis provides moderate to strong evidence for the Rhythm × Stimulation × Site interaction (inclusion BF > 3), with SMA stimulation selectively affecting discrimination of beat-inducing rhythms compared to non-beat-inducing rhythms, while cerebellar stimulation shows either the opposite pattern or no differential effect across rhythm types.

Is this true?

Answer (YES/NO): NO